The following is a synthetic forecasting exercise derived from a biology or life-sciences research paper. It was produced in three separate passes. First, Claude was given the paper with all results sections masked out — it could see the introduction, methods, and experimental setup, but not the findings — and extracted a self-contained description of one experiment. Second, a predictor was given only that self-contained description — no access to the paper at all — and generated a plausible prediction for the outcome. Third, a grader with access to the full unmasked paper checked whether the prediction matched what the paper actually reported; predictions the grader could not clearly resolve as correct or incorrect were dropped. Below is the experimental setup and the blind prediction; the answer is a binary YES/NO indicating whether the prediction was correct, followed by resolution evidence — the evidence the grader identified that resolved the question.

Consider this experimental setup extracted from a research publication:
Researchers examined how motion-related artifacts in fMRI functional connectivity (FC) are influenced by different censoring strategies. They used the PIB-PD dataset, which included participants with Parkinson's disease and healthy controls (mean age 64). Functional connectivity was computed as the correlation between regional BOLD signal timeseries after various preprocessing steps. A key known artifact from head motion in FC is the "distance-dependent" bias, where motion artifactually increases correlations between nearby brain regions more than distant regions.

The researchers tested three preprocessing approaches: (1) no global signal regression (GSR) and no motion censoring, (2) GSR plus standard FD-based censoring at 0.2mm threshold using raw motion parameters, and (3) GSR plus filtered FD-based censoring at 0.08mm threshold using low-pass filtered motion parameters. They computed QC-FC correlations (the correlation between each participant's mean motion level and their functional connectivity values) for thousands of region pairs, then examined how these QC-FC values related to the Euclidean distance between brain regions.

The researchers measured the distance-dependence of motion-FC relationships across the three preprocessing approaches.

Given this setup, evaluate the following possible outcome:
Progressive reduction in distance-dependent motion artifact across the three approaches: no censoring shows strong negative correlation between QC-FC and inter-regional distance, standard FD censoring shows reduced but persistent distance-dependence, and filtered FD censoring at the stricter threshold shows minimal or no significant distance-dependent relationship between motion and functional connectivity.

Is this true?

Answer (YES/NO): YES